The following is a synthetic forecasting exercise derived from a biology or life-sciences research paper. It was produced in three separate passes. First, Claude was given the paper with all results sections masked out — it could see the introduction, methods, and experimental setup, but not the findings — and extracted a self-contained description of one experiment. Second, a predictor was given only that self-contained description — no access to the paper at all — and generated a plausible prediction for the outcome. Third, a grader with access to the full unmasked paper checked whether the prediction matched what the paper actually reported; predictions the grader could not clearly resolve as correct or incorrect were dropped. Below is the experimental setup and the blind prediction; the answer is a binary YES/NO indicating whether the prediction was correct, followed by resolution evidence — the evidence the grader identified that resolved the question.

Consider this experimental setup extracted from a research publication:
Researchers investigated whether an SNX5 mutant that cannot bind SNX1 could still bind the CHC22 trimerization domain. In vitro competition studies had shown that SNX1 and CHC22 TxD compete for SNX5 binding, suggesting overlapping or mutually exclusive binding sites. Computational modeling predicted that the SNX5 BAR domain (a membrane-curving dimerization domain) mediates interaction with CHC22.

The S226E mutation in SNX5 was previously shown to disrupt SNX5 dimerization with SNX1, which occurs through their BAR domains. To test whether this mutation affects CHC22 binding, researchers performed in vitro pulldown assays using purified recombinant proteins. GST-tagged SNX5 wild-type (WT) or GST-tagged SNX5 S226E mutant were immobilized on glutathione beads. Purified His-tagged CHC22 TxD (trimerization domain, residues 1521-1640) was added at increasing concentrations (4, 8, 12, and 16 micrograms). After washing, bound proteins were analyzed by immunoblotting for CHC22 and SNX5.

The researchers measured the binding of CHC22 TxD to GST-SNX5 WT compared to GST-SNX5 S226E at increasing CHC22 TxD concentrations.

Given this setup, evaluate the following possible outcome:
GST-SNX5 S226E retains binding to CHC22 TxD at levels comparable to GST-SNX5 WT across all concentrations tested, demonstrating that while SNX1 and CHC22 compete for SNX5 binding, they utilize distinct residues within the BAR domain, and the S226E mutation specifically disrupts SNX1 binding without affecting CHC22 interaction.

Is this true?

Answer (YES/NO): NO